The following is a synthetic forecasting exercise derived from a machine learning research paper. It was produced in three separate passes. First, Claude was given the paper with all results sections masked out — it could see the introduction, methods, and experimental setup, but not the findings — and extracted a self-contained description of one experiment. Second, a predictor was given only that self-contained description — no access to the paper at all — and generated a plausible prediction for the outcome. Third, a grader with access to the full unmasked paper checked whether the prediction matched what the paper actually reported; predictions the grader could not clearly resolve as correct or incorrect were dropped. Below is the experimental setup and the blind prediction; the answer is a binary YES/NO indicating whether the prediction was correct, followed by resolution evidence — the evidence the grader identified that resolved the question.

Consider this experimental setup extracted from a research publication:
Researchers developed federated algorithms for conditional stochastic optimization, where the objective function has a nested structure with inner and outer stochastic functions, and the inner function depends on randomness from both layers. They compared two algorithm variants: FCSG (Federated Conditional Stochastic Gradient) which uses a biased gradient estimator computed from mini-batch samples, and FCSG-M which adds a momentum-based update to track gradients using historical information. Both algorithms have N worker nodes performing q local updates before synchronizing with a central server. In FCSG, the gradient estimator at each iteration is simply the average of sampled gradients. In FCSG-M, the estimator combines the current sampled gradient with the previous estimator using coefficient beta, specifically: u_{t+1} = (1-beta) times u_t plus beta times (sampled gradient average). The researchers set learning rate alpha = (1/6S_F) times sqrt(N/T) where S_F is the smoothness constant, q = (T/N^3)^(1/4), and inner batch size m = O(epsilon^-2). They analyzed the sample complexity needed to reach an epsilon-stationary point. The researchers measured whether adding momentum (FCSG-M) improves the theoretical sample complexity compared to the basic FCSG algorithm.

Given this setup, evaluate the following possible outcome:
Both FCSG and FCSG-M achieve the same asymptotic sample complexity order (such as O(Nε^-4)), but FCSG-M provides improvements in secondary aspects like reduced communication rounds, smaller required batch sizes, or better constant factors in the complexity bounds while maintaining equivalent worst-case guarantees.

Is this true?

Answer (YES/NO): NO